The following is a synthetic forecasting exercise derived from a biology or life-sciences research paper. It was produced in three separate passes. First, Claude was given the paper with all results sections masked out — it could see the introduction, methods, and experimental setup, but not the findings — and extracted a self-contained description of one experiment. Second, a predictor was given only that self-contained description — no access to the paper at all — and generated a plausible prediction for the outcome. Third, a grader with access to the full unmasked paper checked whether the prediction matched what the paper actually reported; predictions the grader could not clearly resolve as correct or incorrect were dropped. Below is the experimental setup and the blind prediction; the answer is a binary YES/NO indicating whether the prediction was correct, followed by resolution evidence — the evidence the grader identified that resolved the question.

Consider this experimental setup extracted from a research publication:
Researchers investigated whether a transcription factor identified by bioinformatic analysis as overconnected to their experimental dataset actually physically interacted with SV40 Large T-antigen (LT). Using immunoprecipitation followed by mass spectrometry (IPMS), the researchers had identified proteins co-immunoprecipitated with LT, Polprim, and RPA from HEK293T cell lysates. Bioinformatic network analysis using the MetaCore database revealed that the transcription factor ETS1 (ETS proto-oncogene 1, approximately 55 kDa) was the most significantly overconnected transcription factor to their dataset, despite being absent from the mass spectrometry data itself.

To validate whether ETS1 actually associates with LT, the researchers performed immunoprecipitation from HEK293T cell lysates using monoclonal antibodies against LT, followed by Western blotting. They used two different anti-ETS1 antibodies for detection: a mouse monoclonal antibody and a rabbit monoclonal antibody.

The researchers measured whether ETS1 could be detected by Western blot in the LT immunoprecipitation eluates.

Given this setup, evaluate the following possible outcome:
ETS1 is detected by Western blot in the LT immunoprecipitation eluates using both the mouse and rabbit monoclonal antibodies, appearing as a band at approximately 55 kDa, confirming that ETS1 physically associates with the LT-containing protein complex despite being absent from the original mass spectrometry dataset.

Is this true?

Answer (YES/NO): YES